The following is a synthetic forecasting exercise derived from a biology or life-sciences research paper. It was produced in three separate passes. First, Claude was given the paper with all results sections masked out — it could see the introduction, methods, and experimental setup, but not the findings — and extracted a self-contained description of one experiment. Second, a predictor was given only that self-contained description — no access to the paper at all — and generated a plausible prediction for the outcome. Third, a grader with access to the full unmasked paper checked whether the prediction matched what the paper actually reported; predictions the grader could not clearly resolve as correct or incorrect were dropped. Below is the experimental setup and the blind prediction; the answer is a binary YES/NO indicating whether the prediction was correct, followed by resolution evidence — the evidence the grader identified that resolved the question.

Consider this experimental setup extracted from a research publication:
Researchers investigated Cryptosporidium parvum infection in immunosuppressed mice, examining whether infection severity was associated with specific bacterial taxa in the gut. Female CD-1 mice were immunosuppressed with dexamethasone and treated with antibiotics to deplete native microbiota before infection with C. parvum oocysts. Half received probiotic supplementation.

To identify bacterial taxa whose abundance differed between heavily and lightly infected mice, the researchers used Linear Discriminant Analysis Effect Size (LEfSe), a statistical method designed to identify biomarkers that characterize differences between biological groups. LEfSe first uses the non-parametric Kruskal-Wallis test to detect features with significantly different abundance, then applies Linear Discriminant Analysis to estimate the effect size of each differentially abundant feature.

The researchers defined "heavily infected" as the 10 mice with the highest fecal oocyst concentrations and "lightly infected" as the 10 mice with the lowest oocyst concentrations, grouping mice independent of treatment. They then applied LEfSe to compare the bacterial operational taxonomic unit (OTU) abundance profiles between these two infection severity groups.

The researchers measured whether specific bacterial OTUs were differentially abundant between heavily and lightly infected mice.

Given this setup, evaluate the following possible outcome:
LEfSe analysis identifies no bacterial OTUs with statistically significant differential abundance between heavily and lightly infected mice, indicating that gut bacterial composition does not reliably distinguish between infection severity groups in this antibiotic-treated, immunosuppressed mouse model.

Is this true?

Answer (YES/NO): NO